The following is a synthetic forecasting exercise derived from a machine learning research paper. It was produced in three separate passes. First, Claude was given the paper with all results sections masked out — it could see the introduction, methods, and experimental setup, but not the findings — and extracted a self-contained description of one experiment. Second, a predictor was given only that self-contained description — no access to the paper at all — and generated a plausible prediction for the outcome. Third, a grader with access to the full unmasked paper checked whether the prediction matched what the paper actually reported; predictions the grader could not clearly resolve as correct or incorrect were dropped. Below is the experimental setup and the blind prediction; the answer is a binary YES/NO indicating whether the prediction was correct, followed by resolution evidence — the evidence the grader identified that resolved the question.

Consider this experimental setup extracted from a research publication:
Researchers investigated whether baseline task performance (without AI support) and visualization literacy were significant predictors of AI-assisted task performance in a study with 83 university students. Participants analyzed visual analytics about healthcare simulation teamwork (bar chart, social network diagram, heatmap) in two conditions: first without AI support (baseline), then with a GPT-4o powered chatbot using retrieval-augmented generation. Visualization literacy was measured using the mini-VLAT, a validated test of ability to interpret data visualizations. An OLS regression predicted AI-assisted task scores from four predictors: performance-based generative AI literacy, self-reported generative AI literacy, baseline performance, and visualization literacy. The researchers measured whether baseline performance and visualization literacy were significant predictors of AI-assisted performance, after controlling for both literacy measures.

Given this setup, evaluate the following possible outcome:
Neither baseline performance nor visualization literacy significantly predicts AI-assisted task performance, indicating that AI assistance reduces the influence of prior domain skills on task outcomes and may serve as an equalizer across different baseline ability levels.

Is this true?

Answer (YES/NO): NO